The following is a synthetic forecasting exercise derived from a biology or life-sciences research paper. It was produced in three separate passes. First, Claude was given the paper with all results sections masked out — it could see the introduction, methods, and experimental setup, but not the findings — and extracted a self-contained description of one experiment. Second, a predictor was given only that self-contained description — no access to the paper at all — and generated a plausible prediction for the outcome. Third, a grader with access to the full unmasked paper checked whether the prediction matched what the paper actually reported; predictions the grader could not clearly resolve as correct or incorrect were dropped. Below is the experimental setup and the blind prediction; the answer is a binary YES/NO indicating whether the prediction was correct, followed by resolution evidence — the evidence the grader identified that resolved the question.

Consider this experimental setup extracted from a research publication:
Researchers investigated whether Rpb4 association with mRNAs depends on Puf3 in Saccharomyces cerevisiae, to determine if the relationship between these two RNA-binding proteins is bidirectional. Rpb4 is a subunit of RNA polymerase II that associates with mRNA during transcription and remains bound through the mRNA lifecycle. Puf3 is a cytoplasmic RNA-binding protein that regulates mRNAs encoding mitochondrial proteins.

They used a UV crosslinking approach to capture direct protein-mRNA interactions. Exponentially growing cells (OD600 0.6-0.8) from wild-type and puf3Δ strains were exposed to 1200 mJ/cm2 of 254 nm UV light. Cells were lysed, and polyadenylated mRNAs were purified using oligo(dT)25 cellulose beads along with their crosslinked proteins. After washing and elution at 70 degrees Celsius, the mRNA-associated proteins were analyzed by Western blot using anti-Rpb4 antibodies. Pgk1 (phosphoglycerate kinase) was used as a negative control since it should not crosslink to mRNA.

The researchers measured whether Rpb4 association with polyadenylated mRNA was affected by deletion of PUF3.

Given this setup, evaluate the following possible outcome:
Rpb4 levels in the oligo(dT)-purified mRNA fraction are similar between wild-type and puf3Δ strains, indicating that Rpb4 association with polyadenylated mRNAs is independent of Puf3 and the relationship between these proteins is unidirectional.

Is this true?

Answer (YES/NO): NO